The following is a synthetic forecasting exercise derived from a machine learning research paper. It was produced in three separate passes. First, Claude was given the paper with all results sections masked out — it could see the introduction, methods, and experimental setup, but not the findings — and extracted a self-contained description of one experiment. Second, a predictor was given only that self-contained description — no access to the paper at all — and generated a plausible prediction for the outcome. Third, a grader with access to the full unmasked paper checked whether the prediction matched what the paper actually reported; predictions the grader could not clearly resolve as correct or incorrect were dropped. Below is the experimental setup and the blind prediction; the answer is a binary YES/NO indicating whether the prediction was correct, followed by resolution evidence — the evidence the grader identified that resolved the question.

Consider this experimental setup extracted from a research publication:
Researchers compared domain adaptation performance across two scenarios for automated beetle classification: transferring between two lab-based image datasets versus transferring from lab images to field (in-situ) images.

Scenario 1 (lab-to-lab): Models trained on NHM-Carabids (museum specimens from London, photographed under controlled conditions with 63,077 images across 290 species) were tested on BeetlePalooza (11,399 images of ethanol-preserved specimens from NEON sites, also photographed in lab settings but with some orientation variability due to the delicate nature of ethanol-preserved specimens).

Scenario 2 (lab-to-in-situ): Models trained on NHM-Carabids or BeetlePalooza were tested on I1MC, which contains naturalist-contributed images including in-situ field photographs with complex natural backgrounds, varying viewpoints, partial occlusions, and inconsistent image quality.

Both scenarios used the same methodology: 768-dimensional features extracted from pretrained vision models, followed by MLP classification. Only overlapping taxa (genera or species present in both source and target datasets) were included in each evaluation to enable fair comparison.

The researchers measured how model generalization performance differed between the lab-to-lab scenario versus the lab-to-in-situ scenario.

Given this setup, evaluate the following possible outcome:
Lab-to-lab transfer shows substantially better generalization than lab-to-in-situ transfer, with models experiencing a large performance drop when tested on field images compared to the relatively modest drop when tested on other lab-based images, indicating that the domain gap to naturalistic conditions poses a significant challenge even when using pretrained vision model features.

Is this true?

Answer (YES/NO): YES